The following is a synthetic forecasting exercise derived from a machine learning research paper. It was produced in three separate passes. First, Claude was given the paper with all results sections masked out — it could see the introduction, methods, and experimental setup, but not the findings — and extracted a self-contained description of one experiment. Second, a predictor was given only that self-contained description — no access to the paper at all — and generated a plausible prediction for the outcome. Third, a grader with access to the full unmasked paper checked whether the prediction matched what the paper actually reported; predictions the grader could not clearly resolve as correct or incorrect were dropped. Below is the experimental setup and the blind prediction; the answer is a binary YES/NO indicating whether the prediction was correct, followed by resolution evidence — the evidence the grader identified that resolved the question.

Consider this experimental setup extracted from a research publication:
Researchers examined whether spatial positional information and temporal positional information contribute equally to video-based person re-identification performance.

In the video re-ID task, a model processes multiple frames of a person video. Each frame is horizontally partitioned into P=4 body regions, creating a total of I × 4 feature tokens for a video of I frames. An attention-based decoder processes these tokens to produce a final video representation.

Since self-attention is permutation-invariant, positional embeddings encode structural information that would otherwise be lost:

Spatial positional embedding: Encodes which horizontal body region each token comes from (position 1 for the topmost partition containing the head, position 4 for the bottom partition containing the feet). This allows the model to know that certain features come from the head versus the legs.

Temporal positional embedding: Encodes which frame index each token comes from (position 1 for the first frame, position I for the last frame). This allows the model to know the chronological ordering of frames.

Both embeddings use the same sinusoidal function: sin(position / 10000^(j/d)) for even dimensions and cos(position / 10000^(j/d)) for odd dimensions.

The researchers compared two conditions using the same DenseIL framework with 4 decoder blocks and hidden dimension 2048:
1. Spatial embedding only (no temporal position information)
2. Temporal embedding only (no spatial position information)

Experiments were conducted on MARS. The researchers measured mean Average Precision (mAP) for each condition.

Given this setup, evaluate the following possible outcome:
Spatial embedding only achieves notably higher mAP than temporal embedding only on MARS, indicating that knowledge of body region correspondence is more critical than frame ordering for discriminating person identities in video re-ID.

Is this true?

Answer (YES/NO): NO